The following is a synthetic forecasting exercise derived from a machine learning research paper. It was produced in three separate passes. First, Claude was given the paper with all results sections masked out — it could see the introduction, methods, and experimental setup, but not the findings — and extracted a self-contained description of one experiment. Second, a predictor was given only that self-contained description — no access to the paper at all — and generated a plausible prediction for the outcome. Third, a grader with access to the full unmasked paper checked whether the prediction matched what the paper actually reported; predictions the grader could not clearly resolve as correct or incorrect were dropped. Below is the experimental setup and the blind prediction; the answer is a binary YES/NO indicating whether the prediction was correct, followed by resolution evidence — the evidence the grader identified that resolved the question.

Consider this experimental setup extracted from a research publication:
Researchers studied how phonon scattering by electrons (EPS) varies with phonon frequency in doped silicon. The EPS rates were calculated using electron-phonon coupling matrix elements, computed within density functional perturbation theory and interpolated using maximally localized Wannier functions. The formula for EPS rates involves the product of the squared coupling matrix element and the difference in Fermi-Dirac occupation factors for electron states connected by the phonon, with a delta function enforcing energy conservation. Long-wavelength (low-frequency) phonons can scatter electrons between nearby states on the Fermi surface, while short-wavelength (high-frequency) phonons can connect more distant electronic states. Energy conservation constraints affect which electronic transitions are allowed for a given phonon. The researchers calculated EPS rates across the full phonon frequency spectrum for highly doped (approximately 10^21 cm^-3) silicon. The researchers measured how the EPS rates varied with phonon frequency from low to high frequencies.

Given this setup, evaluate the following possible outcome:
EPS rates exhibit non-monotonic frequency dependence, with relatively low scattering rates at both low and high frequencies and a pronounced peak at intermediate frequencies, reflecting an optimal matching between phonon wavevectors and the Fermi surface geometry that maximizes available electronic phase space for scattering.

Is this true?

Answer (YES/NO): NO